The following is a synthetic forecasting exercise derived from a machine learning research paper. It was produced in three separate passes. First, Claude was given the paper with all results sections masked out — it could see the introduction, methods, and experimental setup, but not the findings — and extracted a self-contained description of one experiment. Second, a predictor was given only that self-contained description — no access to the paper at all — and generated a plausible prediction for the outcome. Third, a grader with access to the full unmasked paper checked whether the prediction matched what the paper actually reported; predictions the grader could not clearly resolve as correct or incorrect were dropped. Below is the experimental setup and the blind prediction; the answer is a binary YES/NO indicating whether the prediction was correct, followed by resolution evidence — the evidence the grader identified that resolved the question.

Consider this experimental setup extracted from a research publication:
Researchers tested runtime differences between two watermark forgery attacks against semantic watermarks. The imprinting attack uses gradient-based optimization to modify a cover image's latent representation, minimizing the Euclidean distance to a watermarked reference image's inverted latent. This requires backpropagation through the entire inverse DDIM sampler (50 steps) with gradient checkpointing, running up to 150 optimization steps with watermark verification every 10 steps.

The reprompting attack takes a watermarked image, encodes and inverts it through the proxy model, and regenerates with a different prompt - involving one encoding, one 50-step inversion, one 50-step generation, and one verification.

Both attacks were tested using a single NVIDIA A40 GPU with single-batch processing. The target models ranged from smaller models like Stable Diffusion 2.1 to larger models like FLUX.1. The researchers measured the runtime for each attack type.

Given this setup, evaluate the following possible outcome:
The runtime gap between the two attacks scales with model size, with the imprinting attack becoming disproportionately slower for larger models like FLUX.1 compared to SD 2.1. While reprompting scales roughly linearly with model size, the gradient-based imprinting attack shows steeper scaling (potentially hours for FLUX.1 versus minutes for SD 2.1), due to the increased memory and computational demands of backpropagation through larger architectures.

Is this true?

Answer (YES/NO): NO